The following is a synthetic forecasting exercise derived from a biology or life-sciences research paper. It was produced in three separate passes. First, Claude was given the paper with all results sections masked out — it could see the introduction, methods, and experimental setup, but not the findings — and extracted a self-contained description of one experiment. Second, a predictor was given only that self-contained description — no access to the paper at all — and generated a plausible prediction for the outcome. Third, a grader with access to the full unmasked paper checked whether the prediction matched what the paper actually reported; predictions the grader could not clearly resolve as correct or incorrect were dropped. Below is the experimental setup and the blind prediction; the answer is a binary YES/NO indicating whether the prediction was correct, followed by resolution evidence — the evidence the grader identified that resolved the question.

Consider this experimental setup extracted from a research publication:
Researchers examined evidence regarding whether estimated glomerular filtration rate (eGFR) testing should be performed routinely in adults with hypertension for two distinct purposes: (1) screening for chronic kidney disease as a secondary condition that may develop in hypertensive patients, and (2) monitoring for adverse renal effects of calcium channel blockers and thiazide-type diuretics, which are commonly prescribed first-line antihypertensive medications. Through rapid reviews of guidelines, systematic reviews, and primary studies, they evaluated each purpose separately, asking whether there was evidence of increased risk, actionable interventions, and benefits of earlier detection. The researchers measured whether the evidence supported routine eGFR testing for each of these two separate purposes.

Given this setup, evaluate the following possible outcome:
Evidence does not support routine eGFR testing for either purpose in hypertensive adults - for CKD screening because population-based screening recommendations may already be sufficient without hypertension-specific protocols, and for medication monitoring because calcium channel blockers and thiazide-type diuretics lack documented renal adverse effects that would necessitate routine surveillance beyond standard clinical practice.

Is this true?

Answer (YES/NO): NO